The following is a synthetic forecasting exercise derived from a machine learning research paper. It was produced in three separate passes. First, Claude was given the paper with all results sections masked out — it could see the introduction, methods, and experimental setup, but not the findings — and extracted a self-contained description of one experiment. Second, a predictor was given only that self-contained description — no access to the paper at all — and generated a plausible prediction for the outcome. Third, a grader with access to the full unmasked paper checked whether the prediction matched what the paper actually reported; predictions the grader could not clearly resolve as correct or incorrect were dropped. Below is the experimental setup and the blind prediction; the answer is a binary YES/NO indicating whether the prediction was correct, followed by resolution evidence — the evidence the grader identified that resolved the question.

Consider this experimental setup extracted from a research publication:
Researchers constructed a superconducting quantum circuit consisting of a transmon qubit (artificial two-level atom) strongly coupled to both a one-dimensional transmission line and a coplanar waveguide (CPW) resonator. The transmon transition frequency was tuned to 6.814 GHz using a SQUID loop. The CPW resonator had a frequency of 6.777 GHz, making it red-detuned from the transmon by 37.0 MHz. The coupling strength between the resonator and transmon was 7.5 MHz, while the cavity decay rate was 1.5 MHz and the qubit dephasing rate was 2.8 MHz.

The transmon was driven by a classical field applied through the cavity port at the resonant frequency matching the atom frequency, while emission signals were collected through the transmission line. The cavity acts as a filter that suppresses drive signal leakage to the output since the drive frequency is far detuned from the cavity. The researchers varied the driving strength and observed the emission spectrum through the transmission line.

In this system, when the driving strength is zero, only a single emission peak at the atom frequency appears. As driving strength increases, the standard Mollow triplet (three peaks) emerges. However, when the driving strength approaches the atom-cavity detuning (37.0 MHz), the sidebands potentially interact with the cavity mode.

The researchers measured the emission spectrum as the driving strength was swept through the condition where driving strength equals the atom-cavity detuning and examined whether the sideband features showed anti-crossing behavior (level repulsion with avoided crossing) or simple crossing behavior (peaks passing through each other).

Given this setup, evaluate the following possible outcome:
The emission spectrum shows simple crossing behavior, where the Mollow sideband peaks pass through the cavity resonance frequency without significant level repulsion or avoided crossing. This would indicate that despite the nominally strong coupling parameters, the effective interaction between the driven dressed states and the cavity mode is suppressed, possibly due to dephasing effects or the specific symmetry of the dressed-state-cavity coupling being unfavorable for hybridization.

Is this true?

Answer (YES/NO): NO